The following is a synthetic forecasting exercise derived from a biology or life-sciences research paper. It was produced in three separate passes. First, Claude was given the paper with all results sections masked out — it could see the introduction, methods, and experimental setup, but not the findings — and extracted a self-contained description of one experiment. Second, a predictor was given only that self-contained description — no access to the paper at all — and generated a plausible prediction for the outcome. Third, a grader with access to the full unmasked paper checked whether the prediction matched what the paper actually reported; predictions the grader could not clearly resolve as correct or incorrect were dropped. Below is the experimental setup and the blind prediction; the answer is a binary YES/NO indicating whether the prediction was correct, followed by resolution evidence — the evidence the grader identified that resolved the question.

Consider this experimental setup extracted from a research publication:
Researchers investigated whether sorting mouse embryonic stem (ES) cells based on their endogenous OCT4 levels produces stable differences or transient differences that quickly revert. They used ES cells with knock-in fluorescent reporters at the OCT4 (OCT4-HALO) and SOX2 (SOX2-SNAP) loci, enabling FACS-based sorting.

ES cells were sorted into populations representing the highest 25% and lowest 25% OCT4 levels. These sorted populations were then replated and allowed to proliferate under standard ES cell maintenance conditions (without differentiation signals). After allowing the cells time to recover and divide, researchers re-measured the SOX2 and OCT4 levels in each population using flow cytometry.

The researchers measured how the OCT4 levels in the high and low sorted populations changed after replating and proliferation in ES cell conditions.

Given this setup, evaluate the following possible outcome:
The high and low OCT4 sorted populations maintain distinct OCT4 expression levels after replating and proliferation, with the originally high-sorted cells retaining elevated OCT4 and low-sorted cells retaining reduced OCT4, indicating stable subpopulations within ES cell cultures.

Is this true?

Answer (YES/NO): NO